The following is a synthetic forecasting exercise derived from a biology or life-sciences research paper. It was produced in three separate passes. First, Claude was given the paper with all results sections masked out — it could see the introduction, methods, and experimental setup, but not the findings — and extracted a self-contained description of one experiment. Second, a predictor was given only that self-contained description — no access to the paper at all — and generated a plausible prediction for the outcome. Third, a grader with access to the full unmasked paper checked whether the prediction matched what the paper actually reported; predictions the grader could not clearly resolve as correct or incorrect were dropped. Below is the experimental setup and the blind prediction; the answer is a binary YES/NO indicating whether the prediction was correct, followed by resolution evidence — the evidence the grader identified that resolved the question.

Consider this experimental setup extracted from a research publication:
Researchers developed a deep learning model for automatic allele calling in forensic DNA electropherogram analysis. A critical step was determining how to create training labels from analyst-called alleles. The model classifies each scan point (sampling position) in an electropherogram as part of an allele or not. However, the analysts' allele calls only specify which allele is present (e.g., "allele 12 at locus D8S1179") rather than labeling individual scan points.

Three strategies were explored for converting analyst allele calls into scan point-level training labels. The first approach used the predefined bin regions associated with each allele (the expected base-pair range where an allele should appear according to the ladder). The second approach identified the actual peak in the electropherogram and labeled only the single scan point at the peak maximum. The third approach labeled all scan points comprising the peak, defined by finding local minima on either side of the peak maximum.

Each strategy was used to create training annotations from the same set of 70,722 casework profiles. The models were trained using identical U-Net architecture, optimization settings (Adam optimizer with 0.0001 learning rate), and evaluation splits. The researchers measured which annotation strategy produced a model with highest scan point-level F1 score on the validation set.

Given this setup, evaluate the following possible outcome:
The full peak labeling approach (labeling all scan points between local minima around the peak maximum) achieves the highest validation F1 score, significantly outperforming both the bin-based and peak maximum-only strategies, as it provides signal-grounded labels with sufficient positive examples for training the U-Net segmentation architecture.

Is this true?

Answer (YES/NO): NO